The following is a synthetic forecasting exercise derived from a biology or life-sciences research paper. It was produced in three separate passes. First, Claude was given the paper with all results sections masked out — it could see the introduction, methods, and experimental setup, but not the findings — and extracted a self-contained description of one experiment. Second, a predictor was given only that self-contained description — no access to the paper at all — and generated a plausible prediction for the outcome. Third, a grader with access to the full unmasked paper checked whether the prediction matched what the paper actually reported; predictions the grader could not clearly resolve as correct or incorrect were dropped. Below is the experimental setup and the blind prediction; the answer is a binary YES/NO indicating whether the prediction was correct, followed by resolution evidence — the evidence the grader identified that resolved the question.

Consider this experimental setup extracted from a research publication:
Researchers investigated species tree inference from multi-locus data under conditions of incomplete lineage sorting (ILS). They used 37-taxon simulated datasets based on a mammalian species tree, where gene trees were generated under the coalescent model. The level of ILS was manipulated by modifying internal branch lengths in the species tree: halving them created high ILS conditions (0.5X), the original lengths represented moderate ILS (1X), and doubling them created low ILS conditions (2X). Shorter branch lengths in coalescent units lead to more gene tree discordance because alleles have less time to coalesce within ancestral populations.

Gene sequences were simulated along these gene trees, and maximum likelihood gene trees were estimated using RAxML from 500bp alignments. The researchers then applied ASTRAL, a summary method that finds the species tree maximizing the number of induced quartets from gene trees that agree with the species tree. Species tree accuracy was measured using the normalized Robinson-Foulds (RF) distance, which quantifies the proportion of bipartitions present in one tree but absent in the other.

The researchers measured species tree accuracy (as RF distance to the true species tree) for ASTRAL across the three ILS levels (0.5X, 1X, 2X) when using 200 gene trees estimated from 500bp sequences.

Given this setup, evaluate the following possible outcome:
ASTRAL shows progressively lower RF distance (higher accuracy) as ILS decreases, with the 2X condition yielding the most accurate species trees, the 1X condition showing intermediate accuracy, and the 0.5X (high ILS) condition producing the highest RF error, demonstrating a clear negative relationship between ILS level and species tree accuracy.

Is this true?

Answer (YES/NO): YES